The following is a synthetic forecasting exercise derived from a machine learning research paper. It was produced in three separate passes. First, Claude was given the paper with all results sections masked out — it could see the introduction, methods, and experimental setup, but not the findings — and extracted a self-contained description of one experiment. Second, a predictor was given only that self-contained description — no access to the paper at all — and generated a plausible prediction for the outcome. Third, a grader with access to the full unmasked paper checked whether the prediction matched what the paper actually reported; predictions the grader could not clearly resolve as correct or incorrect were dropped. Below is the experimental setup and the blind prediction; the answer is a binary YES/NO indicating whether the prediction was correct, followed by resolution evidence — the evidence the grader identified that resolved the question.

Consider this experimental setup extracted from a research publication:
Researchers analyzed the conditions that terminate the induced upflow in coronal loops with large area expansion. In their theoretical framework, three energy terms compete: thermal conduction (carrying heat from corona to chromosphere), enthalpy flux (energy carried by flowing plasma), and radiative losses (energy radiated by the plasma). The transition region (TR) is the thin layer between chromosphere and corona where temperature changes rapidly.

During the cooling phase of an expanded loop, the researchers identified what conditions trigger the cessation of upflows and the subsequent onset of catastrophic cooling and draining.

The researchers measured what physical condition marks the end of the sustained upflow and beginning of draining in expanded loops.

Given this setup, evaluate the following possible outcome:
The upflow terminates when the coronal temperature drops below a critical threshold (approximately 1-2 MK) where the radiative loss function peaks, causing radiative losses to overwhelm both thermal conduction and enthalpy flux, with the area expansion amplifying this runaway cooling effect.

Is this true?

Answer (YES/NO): NO